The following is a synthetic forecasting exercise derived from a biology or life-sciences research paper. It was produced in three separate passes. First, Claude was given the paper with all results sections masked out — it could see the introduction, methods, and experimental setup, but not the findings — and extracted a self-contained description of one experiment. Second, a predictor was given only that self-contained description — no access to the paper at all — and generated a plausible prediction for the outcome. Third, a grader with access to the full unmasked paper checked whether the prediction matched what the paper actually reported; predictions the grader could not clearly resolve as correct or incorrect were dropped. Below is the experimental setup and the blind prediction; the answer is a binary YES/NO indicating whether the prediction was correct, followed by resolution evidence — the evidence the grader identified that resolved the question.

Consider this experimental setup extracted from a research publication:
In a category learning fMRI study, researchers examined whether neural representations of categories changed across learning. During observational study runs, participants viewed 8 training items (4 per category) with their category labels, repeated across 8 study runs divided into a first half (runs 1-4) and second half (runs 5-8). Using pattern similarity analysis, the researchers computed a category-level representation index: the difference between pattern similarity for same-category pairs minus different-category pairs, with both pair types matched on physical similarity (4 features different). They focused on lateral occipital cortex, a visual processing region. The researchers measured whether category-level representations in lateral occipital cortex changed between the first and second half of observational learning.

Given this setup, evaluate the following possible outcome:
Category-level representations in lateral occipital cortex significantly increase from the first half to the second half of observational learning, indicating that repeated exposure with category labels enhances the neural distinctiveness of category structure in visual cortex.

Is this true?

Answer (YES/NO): NO